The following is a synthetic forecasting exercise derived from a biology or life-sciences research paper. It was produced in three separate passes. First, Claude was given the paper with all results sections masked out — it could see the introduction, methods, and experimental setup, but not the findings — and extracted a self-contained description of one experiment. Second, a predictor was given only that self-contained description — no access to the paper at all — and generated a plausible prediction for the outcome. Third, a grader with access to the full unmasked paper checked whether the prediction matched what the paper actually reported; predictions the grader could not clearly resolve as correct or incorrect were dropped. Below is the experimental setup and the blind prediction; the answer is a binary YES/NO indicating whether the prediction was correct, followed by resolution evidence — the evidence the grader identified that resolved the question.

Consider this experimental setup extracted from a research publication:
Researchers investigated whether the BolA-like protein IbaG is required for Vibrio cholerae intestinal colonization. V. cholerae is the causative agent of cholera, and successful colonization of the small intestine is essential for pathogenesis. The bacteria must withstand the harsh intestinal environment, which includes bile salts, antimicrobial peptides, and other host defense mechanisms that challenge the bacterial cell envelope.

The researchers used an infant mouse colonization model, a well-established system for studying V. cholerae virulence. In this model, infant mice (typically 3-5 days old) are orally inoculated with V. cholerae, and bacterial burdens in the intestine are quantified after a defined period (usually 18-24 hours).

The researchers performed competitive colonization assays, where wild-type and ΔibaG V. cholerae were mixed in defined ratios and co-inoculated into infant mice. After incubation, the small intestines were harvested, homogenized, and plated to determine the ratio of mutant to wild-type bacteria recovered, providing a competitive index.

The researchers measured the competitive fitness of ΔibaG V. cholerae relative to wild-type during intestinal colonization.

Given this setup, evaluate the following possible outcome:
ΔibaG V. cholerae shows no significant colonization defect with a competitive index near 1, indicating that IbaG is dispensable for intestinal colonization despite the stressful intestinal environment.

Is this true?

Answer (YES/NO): NO